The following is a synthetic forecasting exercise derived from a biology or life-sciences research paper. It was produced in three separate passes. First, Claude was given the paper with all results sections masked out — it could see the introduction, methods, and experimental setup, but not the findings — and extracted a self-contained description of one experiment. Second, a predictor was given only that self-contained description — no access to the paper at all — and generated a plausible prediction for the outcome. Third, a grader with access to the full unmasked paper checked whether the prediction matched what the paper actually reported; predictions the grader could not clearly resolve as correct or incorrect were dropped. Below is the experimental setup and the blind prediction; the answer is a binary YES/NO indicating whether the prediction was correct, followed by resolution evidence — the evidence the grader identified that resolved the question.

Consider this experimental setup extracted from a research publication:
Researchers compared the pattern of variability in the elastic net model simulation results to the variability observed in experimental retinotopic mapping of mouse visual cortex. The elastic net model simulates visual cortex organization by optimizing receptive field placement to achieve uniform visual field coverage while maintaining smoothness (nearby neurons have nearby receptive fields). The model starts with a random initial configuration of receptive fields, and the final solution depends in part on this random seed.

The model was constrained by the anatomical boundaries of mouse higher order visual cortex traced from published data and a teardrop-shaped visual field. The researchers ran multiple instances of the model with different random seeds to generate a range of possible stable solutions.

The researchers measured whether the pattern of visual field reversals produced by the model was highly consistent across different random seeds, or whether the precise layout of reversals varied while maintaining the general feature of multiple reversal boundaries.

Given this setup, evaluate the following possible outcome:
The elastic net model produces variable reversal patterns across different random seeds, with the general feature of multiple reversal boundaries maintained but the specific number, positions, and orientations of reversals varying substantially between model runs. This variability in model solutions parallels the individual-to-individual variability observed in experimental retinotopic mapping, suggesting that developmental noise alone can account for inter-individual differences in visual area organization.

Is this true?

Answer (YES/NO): NO